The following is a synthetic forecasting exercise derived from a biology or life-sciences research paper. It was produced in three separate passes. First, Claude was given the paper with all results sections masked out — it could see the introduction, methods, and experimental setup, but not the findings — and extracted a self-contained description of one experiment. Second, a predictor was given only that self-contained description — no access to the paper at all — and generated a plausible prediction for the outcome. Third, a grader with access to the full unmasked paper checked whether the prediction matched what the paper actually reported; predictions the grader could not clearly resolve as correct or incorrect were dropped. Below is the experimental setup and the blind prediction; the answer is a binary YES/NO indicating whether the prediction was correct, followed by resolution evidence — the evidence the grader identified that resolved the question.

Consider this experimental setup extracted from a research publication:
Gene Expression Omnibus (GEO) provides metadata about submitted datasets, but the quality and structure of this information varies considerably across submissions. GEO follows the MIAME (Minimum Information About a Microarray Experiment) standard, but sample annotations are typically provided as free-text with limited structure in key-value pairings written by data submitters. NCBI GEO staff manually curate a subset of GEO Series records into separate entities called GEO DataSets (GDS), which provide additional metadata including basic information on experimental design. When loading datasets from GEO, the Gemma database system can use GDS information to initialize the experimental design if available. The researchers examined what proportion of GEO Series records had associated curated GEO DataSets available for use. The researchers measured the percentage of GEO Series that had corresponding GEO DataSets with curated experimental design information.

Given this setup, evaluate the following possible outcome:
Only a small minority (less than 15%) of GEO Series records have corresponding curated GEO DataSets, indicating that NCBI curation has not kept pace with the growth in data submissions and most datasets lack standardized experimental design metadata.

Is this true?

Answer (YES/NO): YES